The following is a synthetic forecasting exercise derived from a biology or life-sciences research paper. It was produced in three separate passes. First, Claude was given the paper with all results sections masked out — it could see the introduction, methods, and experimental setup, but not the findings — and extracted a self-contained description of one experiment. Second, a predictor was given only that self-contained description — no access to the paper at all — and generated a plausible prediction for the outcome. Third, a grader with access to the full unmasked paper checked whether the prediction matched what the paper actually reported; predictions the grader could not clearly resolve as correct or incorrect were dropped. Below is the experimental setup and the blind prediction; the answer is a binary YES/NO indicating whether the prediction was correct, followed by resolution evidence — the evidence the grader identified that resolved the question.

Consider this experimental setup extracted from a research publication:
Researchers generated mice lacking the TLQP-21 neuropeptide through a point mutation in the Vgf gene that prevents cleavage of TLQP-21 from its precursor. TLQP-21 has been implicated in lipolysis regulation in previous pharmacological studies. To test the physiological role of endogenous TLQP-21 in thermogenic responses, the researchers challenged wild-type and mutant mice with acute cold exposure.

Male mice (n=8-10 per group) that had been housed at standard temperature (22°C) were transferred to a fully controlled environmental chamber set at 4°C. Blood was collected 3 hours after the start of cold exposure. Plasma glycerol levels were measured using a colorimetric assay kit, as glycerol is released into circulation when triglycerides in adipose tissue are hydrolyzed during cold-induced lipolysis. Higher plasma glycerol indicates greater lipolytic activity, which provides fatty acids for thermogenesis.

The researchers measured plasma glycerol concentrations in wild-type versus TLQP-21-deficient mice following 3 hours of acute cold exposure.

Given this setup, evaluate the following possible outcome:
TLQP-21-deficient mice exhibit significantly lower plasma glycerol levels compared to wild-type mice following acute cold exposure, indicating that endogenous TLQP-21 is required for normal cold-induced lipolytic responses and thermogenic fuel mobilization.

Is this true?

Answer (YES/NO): YES